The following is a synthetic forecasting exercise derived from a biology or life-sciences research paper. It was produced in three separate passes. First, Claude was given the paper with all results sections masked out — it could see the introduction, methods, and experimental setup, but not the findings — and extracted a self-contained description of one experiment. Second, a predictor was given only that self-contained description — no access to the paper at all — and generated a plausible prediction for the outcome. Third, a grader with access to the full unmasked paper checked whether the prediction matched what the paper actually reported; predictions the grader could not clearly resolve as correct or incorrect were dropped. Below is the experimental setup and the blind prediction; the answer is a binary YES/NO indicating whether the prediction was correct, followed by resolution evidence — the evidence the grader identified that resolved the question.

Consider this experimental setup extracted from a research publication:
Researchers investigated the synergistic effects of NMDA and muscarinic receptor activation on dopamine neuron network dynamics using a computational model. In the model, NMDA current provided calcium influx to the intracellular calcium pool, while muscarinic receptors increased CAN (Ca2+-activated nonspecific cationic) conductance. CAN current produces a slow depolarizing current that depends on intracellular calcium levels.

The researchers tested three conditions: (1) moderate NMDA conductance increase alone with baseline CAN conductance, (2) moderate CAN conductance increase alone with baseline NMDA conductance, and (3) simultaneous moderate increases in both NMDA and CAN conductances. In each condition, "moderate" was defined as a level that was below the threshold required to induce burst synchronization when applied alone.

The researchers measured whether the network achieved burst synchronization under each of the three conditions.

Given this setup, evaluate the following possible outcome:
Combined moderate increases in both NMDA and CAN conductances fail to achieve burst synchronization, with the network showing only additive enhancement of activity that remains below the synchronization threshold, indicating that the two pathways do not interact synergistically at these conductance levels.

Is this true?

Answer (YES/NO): NO